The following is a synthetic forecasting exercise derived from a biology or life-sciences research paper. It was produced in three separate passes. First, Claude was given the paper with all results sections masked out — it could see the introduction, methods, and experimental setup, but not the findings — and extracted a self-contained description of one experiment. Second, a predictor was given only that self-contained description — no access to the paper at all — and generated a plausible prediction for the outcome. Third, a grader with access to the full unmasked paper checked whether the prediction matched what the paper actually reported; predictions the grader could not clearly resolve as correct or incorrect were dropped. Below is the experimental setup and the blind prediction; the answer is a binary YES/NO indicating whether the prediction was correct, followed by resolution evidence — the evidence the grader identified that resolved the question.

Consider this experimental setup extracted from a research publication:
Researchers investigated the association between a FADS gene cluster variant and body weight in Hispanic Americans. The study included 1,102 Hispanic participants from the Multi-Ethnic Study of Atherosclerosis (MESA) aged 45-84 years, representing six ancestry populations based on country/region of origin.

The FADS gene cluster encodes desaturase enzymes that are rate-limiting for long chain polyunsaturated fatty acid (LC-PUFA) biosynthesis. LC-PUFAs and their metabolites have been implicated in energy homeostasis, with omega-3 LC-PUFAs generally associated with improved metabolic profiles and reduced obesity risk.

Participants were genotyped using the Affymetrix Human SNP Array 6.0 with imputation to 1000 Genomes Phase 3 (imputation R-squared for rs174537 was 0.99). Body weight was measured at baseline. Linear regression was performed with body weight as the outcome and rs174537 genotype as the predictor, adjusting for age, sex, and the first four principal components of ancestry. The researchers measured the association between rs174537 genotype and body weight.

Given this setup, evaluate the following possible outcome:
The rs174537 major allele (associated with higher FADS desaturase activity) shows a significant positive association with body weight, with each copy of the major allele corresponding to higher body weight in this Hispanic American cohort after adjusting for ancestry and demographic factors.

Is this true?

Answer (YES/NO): NO